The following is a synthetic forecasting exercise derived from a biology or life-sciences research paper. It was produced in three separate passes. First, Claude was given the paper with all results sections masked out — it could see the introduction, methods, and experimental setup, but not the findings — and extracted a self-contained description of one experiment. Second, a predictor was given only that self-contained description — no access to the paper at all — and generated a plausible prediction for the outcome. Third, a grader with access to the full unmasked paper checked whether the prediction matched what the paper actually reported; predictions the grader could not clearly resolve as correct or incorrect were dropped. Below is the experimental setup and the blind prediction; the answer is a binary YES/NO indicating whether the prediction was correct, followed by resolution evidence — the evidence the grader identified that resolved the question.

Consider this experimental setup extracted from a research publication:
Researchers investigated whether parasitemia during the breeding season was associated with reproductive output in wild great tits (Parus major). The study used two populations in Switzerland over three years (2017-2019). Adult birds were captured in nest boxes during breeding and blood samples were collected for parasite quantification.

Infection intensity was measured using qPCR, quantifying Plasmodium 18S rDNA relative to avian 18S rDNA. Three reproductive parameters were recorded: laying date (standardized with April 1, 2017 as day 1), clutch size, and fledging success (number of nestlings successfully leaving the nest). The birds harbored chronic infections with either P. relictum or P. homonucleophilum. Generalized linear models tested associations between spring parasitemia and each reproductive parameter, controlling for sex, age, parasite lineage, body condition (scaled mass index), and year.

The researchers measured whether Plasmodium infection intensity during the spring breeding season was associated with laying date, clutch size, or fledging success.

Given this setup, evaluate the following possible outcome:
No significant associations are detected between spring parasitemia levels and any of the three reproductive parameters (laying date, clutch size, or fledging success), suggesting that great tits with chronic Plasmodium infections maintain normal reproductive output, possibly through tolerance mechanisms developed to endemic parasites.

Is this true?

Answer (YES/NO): YES